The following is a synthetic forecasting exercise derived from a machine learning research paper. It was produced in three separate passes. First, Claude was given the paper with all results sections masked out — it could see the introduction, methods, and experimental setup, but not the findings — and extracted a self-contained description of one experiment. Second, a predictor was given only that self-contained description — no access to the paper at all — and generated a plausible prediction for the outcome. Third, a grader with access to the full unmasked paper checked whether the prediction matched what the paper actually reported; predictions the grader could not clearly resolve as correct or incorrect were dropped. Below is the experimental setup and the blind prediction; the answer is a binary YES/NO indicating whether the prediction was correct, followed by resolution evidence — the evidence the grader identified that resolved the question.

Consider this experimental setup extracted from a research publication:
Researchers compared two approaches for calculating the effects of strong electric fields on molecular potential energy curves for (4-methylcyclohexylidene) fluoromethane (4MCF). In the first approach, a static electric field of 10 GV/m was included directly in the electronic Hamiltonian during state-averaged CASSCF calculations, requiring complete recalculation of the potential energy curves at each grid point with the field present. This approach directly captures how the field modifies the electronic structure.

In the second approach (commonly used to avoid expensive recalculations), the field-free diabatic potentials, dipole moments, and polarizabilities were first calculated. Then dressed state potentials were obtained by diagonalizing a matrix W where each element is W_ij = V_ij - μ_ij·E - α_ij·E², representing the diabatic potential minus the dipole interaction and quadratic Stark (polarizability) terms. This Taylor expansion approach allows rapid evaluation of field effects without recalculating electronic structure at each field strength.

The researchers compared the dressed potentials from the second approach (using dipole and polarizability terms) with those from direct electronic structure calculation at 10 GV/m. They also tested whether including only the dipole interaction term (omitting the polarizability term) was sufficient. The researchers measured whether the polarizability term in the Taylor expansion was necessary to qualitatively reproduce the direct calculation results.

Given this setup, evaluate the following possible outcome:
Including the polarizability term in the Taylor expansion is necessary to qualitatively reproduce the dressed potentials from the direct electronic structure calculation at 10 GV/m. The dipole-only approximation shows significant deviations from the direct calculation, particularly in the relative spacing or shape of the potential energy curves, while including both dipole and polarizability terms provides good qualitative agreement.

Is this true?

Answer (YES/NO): YES